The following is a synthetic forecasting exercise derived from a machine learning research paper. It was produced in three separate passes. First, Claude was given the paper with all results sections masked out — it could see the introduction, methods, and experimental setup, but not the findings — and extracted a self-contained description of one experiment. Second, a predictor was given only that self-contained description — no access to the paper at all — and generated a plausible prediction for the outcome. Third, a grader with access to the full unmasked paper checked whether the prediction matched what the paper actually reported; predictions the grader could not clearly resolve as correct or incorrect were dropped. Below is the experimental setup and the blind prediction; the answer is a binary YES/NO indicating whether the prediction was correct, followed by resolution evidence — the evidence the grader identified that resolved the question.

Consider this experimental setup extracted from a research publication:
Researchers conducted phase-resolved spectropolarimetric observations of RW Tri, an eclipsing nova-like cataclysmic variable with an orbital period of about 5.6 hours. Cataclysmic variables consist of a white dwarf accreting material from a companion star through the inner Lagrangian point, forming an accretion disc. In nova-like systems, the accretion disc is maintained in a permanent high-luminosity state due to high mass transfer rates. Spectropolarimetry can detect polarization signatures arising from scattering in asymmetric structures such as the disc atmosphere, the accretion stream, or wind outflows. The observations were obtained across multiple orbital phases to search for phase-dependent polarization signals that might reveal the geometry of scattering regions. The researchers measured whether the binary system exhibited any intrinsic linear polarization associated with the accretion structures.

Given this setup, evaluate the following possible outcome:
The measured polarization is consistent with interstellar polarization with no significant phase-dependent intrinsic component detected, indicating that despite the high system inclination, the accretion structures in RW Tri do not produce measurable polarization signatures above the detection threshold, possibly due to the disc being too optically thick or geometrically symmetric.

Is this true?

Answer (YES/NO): YES